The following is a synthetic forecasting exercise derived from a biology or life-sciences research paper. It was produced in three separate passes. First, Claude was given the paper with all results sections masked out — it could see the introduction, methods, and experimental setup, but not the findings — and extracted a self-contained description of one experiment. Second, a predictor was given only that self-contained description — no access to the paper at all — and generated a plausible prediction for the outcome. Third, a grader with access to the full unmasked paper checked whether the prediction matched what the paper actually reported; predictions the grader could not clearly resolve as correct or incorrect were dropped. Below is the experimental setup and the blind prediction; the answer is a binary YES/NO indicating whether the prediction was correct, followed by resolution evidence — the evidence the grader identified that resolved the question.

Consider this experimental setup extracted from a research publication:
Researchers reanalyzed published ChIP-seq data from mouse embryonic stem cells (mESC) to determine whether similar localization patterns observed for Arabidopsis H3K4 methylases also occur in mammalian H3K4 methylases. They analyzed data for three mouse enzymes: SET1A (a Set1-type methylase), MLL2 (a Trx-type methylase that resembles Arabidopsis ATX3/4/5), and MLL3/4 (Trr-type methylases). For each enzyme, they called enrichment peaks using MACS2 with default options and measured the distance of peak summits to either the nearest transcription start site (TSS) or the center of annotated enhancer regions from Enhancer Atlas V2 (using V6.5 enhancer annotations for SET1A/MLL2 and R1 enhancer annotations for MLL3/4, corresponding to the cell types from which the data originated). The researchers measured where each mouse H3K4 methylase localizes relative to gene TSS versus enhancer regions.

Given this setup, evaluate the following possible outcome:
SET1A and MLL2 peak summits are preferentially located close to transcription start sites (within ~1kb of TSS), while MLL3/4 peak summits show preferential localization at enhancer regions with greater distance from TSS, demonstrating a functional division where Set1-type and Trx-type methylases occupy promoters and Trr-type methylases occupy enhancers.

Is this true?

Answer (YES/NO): YES